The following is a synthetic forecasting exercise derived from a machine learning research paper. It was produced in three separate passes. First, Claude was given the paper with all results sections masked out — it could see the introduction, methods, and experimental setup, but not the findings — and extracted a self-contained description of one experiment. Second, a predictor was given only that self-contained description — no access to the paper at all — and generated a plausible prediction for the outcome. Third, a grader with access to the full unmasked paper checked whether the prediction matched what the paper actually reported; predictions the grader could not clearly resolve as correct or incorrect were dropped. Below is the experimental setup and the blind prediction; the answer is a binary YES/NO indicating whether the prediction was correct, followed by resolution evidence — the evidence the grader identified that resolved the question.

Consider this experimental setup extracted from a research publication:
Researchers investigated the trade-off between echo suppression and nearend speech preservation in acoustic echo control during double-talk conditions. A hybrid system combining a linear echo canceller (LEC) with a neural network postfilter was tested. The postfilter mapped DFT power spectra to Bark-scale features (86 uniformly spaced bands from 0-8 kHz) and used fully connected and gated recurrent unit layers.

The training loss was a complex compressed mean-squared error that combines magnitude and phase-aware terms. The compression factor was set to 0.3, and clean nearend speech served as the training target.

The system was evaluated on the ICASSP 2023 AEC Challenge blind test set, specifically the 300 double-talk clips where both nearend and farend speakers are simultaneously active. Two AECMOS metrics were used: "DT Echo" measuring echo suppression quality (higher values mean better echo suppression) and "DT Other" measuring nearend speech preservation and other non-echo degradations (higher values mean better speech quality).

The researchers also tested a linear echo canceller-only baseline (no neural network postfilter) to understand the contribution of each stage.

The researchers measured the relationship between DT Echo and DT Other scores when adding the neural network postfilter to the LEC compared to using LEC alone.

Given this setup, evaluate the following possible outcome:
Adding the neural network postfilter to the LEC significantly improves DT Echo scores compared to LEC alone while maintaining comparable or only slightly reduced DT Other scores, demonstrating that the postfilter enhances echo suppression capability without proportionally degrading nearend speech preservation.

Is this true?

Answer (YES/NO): NO